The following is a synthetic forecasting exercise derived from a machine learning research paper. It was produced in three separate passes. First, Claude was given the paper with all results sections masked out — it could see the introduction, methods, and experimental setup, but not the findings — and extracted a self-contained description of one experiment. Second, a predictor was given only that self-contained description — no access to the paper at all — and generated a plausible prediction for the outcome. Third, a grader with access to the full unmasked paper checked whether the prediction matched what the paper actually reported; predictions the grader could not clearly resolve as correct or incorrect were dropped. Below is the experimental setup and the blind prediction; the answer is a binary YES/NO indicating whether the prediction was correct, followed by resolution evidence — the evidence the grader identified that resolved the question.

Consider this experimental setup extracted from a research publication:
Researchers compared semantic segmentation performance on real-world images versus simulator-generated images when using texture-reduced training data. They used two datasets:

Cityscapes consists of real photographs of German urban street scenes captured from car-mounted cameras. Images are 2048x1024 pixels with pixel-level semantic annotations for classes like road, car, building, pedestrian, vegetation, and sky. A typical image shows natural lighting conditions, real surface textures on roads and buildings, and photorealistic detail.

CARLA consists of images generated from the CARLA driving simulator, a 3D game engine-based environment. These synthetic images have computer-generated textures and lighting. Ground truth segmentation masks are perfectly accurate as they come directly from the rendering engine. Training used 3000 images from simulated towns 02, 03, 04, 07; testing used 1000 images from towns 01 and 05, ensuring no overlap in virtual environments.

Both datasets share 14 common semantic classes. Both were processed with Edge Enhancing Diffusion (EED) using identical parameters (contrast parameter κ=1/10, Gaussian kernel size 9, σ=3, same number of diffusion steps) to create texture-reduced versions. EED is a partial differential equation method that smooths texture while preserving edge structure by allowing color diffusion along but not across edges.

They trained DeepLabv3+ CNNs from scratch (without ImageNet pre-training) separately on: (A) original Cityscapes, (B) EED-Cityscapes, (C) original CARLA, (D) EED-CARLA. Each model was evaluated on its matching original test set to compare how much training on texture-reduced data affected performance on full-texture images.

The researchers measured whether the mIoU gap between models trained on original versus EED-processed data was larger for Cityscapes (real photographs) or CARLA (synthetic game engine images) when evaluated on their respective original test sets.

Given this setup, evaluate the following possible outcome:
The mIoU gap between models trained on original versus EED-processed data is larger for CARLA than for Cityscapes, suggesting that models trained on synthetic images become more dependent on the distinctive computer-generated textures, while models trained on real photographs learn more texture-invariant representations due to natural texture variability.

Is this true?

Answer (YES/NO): NO